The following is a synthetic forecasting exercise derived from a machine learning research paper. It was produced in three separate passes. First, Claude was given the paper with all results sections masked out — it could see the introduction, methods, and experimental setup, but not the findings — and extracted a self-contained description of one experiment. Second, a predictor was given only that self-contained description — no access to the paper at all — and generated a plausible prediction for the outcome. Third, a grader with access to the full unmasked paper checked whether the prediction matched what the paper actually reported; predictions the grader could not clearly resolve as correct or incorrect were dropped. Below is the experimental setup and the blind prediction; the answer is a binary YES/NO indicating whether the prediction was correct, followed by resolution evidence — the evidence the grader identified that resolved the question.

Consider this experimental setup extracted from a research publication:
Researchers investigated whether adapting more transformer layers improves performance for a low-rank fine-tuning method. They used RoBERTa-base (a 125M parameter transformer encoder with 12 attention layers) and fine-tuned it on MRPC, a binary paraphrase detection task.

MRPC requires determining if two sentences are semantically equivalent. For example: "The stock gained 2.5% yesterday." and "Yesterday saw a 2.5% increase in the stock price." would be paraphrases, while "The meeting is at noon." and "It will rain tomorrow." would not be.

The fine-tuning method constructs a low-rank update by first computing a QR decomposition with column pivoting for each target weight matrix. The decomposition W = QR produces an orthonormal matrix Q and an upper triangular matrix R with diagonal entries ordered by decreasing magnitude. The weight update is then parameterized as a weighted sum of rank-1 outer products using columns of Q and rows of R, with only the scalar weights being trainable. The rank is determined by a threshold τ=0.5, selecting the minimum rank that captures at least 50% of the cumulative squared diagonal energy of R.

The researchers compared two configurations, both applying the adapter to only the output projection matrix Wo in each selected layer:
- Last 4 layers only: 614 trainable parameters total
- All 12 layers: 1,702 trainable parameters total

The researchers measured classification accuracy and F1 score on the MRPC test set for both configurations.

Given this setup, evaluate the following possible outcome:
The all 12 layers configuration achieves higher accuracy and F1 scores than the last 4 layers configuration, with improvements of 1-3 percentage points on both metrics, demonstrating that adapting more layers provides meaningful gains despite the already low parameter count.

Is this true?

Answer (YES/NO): NO